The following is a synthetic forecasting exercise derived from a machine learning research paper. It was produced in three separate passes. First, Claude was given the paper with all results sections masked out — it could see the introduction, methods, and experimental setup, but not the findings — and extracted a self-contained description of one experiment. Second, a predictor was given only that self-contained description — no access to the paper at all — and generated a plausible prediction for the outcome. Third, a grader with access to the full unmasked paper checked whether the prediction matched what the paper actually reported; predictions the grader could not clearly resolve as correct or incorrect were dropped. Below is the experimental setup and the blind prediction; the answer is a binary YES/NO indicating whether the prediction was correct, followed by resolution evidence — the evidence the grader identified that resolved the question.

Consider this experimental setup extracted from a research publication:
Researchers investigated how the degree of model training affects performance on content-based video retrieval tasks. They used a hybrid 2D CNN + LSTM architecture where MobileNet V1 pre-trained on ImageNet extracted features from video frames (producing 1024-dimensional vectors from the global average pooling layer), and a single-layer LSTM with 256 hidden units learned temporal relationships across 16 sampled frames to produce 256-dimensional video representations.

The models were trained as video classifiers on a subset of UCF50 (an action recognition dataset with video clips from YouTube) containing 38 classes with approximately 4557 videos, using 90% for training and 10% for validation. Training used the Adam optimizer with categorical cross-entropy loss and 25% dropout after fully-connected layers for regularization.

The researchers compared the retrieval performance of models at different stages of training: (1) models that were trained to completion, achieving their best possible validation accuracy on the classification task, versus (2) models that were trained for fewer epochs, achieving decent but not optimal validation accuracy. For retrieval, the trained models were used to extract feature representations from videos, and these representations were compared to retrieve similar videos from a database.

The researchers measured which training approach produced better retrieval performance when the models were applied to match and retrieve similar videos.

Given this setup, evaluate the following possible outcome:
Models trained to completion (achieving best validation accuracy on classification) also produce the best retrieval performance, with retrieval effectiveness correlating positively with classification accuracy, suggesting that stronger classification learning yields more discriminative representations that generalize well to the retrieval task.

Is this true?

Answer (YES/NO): NO